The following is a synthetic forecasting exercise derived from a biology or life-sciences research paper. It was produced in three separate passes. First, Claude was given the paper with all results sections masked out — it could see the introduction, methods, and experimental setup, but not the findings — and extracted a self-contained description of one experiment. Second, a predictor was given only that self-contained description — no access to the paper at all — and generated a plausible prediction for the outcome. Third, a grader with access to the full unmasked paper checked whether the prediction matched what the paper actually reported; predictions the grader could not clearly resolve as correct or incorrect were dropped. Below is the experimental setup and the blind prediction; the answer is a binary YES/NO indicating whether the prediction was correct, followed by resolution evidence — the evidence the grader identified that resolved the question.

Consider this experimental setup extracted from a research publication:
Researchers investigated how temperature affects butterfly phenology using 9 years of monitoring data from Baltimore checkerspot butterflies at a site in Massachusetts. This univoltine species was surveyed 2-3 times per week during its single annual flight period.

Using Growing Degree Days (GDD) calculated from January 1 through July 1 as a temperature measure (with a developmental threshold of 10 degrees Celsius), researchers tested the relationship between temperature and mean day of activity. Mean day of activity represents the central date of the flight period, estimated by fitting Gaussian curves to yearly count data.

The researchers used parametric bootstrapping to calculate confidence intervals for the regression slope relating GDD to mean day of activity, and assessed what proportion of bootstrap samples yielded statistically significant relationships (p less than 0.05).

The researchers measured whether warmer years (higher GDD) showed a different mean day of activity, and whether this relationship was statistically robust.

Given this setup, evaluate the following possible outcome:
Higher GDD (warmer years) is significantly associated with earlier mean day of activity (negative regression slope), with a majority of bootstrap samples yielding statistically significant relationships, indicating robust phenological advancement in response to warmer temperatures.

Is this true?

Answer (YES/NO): NO